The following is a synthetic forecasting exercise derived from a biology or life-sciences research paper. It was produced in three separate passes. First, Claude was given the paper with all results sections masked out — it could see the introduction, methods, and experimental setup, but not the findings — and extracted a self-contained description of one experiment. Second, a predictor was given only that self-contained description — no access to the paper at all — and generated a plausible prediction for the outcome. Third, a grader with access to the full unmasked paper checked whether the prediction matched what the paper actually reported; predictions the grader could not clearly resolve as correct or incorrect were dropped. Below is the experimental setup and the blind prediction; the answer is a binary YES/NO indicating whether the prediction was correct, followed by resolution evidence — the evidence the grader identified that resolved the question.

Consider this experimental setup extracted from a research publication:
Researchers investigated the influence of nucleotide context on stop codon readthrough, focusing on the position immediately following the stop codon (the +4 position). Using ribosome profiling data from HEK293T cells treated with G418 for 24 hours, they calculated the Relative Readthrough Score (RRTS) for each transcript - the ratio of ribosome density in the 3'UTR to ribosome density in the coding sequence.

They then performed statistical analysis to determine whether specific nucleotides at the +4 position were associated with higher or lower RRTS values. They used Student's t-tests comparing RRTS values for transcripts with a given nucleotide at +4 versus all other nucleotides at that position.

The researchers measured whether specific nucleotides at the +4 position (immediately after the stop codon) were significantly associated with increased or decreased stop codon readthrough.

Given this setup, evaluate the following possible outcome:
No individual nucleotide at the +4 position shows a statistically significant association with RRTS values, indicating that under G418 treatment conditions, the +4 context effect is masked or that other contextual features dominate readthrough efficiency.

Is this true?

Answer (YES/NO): NO